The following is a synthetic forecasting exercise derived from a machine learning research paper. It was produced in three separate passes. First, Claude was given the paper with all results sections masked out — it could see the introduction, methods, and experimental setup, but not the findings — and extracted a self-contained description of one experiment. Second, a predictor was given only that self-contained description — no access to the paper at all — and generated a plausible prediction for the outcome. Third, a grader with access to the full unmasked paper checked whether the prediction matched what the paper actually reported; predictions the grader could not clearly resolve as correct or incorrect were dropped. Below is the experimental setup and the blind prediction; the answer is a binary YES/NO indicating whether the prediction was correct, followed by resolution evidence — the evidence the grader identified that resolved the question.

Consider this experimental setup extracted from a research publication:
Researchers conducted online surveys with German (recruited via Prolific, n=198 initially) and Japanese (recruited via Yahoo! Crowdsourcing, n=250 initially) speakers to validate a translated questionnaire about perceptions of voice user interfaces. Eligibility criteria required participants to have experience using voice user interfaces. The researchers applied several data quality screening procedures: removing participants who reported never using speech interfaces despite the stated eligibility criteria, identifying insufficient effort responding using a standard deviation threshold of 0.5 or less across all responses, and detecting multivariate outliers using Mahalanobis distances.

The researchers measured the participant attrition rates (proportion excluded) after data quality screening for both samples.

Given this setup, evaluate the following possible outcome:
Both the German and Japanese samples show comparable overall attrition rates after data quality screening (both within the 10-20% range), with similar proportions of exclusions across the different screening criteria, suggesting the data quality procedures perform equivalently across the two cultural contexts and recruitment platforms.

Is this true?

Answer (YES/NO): NO